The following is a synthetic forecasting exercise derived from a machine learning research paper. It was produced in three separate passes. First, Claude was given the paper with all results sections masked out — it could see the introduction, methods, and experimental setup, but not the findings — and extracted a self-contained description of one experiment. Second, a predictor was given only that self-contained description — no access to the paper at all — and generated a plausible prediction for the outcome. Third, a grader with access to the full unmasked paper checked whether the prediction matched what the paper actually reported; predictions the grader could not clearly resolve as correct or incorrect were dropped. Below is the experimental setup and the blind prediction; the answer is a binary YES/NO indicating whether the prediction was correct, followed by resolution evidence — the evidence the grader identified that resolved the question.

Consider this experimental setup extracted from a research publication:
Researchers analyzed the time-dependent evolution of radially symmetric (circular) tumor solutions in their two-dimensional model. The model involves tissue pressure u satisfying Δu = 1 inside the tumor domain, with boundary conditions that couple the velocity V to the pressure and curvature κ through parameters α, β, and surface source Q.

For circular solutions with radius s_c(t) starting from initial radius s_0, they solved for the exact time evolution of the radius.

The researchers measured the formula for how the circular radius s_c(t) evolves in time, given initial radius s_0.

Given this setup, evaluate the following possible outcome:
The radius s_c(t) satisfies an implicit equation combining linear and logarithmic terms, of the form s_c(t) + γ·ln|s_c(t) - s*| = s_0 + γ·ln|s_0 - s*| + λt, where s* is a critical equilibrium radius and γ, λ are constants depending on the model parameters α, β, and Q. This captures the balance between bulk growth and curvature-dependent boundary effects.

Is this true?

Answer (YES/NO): NO